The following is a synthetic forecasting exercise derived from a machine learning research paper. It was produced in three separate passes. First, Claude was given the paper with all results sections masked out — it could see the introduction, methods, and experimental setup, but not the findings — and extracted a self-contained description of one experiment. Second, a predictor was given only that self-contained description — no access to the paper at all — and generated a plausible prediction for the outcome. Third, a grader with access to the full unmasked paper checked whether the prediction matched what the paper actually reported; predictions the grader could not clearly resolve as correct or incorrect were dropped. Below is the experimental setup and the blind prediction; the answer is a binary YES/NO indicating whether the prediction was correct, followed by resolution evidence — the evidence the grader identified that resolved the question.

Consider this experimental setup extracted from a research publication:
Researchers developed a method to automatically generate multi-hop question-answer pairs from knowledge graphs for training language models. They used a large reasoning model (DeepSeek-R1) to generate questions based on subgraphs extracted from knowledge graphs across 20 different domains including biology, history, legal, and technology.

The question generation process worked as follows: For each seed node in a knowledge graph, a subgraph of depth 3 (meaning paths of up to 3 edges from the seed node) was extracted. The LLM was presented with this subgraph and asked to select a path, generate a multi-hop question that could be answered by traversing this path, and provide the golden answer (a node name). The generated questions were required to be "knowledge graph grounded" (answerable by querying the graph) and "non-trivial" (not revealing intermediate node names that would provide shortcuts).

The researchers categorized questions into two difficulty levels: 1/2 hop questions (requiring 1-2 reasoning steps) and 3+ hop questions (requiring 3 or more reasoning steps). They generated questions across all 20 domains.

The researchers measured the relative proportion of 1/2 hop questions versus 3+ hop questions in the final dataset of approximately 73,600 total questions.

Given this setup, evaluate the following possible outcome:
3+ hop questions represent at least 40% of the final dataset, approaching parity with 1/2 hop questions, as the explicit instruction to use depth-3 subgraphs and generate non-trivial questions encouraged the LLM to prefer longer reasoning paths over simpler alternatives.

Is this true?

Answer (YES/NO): NO